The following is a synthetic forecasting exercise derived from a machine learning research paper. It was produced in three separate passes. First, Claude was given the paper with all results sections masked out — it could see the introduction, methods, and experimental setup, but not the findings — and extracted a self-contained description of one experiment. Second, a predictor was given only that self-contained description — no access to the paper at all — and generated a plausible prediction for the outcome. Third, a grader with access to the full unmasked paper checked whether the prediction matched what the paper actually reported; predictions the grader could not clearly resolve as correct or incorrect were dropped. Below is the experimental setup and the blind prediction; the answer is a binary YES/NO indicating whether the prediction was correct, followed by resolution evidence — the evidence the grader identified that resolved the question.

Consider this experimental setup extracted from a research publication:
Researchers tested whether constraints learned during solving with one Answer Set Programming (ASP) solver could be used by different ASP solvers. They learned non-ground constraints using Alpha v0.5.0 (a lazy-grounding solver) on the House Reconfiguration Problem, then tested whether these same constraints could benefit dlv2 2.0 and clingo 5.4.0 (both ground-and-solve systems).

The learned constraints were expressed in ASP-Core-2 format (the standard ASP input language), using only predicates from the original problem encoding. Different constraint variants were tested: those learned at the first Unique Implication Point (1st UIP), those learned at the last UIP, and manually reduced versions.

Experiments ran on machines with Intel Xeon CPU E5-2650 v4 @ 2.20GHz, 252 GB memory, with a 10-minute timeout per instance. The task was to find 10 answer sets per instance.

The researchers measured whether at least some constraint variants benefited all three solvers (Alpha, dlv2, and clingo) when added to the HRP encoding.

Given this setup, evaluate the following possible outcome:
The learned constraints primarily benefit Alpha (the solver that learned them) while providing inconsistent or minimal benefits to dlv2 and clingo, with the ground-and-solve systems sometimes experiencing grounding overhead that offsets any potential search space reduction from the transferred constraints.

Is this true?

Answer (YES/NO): NO